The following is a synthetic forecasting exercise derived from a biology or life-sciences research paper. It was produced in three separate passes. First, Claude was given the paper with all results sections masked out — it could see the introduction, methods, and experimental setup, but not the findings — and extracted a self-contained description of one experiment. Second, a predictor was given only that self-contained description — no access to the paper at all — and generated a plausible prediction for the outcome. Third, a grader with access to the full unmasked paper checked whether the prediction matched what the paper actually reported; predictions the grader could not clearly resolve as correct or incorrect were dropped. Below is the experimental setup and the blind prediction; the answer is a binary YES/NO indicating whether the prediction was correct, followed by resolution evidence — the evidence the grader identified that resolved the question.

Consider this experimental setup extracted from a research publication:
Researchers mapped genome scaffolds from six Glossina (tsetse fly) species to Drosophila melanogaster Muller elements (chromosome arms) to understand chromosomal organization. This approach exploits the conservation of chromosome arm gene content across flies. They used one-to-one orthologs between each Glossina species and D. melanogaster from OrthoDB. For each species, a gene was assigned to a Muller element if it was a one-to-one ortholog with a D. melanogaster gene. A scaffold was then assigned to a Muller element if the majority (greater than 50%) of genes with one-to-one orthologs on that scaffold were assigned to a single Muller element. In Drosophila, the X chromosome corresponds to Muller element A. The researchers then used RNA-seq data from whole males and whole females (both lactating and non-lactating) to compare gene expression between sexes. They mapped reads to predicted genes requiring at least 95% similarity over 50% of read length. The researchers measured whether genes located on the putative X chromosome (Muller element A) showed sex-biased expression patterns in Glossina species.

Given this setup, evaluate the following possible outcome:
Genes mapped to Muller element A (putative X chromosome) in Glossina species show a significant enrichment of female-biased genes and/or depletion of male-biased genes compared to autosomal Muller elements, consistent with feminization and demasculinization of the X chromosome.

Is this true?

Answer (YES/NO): YES